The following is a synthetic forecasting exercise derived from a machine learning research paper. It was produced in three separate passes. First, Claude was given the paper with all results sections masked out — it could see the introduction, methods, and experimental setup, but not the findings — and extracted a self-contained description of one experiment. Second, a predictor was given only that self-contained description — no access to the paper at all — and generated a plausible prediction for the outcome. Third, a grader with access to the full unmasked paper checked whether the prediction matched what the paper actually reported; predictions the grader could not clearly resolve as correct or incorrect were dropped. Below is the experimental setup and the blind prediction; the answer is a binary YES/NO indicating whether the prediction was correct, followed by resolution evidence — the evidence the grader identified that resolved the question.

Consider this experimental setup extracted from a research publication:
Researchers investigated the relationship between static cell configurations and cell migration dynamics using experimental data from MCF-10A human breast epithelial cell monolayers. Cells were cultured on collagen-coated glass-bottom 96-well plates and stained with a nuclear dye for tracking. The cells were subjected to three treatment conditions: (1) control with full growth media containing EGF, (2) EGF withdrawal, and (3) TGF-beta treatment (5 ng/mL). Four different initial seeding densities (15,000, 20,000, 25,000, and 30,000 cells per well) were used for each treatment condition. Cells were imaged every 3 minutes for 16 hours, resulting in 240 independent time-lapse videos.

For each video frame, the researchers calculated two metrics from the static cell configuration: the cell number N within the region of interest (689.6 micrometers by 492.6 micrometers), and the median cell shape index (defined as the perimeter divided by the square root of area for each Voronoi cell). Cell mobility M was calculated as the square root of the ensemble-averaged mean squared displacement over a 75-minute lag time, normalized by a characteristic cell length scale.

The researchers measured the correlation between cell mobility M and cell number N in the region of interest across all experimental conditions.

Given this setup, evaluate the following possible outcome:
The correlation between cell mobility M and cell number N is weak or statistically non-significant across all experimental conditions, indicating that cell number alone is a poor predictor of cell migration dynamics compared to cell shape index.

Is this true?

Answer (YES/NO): NO